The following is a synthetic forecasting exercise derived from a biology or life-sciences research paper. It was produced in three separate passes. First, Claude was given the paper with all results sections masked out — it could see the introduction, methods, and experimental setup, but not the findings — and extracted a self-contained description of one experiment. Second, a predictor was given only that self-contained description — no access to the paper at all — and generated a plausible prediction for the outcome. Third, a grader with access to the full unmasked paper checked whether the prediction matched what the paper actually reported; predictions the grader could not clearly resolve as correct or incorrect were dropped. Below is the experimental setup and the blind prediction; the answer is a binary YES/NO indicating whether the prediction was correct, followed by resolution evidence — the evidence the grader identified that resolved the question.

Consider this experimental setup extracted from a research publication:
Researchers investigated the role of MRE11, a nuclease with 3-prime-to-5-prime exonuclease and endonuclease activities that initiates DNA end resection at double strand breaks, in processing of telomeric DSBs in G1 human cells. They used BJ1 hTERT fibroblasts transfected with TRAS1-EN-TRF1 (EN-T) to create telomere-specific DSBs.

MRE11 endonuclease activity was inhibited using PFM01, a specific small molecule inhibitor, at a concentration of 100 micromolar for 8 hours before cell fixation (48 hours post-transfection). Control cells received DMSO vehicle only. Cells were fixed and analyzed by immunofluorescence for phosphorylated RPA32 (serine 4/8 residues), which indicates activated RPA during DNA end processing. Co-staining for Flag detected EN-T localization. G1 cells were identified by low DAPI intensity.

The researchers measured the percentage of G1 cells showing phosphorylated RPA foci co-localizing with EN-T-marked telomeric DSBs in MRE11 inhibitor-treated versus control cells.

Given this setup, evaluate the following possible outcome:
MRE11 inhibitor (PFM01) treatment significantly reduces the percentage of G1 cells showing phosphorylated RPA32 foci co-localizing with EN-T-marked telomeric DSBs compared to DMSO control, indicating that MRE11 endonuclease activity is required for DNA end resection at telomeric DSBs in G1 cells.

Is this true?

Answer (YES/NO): NO